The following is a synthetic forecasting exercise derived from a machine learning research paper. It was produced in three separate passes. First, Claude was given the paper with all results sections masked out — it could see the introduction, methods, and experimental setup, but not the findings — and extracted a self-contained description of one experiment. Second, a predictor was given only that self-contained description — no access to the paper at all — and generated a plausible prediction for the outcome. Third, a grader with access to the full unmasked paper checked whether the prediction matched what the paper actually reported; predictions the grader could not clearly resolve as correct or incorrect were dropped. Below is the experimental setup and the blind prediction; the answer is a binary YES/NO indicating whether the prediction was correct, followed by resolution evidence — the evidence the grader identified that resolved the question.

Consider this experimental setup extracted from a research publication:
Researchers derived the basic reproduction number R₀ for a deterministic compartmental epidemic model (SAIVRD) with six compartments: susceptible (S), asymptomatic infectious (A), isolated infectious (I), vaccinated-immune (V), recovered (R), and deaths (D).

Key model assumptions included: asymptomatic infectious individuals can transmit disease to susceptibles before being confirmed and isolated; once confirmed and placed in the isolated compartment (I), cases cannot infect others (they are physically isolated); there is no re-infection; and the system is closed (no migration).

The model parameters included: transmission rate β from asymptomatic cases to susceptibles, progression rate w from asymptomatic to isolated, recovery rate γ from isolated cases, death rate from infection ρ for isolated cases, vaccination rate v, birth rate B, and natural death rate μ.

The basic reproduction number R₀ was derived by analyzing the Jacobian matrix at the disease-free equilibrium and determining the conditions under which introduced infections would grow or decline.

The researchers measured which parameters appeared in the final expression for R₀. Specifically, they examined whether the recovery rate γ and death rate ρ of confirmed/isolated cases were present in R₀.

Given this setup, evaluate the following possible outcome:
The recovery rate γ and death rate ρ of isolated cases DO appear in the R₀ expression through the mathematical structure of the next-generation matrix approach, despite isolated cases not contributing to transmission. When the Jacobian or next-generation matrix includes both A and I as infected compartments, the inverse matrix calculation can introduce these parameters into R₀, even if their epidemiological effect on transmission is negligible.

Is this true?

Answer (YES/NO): NO